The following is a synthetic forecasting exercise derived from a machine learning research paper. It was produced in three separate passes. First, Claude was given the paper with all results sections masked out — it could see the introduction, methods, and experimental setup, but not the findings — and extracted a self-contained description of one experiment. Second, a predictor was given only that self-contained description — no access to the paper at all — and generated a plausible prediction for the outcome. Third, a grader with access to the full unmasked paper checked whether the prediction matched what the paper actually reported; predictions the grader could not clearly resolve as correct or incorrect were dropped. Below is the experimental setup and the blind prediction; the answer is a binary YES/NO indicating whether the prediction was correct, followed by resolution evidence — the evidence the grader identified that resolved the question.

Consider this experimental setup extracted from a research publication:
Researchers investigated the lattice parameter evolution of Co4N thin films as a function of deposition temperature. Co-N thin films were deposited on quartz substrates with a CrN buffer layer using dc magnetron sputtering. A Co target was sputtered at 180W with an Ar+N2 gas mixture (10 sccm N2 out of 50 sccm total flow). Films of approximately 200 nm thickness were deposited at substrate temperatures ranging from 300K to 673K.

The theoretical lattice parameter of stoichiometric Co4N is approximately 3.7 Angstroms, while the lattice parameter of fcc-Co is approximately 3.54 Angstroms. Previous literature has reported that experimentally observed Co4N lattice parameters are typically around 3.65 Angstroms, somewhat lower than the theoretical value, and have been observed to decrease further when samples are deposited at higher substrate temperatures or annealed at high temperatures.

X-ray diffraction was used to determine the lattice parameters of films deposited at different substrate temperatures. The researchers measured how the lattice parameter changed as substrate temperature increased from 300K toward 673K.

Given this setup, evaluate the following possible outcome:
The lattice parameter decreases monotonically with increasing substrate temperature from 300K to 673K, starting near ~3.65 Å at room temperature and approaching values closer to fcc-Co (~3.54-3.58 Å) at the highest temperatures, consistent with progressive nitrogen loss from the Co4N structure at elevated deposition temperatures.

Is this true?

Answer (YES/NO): NO